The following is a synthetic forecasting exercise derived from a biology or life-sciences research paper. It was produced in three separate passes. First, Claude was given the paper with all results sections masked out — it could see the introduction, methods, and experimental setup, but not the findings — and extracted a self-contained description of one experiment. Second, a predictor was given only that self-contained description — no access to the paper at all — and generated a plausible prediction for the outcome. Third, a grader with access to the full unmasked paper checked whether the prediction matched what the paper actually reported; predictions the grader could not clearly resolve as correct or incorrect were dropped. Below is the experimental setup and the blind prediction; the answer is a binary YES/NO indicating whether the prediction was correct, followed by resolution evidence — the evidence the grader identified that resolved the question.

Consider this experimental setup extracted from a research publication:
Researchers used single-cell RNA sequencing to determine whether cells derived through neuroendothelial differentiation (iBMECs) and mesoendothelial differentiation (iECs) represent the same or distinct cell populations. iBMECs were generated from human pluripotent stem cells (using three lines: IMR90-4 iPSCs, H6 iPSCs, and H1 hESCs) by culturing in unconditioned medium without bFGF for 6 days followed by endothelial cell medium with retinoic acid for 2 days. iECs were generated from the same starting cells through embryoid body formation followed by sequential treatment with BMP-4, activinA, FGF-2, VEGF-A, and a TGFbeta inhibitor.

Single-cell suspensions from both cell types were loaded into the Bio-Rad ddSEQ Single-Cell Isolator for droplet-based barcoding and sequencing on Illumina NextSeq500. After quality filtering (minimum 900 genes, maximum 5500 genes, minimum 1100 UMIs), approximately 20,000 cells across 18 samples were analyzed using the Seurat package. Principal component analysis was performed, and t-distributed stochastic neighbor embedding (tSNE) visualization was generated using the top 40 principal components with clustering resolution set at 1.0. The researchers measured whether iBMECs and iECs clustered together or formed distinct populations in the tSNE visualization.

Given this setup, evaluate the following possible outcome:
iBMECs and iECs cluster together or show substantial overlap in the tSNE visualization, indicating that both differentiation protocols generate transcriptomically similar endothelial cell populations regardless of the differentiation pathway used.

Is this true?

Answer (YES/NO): NO